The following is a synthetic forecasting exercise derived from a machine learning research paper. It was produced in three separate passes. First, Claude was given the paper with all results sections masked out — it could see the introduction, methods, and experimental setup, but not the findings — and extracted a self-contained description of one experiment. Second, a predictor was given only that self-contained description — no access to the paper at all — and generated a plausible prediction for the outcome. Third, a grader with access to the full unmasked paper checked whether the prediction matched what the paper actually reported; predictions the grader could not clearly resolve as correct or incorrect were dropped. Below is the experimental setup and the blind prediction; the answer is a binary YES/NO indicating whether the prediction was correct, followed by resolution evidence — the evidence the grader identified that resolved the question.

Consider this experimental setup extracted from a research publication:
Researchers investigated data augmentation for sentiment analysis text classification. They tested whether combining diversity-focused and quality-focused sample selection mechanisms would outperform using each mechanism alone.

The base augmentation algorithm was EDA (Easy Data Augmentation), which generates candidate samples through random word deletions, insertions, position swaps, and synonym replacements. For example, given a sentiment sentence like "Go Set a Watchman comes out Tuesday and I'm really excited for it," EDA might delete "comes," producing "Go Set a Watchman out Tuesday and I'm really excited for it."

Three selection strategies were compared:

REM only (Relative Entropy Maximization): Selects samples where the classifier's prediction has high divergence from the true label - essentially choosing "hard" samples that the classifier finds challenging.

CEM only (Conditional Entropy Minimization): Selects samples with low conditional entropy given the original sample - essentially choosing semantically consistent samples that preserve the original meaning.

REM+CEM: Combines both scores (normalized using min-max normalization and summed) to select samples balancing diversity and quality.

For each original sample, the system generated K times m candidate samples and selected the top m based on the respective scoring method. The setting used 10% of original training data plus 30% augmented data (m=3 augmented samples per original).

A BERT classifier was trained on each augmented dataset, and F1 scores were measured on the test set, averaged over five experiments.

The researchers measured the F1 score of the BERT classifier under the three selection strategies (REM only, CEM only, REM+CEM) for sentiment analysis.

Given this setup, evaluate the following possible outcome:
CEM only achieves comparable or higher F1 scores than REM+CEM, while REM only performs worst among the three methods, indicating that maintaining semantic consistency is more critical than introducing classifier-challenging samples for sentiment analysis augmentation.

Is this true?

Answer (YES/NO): NO